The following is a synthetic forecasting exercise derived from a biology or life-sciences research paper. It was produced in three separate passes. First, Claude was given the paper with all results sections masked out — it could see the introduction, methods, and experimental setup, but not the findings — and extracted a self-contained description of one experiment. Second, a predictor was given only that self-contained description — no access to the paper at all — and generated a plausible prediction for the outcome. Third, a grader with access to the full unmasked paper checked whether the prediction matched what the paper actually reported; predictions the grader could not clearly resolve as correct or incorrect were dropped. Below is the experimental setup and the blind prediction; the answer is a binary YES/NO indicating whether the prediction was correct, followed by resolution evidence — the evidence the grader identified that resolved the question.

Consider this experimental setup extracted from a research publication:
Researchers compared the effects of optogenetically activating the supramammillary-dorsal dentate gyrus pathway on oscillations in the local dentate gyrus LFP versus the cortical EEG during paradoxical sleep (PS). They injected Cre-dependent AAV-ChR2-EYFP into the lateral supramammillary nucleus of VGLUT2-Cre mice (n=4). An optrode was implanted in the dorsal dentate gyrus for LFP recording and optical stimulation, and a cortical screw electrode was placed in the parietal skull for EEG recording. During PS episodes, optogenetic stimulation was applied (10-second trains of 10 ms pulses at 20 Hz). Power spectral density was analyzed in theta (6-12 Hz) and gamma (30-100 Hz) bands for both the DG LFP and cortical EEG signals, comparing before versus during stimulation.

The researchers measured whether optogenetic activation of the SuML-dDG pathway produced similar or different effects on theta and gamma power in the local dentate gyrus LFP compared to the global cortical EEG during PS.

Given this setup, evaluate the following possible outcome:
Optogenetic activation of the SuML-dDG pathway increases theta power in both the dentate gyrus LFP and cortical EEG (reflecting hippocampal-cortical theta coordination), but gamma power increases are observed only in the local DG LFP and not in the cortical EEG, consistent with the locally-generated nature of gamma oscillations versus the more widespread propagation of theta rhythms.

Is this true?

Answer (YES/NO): NO